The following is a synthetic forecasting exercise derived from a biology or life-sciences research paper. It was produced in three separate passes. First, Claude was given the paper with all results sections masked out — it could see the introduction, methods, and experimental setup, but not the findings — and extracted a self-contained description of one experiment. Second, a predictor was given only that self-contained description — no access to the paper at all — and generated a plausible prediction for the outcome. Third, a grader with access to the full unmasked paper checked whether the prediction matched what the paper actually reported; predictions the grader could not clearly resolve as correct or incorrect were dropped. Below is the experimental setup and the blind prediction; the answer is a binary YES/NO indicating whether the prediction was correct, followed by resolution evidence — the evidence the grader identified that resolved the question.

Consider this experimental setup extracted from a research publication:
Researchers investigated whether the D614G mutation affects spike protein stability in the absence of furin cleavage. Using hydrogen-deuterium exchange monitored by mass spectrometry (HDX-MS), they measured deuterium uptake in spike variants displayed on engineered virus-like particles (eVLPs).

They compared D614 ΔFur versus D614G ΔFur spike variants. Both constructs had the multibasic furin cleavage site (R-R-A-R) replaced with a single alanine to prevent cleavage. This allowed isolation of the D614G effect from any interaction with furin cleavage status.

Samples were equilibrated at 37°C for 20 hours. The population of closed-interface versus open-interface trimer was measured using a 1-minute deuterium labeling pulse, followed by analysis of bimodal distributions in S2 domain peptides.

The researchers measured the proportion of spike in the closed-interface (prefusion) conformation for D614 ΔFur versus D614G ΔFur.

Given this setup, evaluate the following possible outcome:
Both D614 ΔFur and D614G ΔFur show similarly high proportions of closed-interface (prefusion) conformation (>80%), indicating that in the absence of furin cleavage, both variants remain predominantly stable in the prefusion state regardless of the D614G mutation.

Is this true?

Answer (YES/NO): YES